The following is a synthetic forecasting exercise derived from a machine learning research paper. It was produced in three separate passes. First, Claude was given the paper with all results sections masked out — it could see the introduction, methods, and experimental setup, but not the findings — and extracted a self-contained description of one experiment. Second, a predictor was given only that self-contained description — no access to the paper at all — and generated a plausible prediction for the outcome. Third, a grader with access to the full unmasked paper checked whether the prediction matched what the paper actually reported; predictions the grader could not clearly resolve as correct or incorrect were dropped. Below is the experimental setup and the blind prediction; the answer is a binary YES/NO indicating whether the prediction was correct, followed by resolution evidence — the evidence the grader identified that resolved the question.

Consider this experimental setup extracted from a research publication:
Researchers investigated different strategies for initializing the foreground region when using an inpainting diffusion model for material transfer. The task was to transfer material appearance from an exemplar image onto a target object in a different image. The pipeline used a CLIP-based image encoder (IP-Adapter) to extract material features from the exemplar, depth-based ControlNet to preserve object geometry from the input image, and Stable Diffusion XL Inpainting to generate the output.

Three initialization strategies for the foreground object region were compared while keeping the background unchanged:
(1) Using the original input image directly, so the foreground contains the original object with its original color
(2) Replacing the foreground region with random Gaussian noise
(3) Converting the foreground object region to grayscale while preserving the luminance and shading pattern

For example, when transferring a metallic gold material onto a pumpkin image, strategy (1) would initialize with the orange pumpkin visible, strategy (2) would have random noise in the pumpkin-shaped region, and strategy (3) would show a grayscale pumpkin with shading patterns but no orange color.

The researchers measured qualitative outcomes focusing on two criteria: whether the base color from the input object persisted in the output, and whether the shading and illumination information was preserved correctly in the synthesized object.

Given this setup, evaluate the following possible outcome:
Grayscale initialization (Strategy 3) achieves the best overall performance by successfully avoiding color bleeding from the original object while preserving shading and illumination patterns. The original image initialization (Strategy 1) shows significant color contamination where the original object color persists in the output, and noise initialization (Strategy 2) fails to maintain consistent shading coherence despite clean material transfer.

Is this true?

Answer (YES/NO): YES